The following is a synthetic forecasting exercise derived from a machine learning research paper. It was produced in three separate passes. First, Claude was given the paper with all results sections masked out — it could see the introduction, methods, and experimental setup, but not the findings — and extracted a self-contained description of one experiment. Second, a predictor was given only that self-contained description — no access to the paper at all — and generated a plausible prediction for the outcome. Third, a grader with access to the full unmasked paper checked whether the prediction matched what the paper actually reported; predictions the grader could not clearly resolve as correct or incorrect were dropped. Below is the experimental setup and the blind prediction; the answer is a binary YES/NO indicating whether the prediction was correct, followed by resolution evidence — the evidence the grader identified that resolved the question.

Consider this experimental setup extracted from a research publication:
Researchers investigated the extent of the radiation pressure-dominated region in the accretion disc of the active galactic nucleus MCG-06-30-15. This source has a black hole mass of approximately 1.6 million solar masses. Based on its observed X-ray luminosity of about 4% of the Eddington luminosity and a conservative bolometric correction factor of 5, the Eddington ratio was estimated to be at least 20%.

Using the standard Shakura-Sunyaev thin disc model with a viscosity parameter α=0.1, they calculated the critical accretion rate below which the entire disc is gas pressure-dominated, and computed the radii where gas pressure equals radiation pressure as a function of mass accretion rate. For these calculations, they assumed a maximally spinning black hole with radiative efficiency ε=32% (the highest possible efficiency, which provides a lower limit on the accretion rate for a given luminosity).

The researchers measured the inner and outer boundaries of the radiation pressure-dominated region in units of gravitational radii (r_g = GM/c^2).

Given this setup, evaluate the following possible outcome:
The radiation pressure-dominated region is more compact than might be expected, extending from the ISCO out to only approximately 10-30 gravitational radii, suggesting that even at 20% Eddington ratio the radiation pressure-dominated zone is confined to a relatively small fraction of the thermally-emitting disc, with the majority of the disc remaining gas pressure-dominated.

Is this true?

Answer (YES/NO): NO